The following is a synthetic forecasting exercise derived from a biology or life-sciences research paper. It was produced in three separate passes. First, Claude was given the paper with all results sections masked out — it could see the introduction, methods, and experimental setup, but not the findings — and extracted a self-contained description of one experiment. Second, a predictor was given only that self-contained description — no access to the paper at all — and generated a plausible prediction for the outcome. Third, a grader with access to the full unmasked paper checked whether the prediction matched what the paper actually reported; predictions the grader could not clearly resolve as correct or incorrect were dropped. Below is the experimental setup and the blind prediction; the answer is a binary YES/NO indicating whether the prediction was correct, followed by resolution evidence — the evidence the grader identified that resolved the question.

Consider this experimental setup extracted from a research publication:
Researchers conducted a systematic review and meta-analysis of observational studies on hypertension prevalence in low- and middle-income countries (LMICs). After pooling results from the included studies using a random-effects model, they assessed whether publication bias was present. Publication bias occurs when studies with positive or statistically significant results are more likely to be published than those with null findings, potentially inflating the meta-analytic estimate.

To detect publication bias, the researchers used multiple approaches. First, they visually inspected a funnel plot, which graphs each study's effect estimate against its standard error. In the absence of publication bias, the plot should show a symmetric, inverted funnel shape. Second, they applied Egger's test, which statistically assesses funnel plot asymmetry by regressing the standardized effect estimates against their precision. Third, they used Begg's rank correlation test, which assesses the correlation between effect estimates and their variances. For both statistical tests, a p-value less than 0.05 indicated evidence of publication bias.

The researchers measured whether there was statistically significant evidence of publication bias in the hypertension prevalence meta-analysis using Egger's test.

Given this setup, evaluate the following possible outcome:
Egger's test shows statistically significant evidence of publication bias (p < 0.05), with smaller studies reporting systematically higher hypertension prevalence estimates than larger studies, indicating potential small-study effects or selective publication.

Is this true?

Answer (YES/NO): YES